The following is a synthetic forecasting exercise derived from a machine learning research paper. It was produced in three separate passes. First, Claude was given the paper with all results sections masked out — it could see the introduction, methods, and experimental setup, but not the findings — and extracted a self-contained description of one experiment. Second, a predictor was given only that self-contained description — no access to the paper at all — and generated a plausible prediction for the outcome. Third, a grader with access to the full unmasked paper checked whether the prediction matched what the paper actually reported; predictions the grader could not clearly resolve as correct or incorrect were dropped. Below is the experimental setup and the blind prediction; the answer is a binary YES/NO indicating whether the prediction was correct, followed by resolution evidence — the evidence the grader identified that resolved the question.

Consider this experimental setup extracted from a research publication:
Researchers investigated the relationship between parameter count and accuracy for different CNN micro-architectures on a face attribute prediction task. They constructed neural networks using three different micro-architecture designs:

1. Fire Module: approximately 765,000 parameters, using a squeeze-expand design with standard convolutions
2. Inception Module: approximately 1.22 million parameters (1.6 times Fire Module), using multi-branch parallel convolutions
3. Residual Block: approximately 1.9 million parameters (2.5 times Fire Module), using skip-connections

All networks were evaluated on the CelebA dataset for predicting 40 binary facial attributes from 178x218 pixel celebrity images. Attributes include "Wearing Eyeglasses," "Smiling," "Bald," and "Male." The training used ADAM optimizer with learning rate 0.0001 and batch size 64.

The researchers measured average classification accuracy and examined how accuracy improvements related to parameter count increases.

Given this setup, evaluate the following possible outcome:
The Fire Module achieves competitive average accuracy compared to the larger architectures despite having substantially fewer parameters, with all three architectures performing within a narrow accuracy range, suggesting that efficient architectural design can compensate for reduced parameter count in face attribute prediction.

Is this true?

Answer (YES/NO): NO